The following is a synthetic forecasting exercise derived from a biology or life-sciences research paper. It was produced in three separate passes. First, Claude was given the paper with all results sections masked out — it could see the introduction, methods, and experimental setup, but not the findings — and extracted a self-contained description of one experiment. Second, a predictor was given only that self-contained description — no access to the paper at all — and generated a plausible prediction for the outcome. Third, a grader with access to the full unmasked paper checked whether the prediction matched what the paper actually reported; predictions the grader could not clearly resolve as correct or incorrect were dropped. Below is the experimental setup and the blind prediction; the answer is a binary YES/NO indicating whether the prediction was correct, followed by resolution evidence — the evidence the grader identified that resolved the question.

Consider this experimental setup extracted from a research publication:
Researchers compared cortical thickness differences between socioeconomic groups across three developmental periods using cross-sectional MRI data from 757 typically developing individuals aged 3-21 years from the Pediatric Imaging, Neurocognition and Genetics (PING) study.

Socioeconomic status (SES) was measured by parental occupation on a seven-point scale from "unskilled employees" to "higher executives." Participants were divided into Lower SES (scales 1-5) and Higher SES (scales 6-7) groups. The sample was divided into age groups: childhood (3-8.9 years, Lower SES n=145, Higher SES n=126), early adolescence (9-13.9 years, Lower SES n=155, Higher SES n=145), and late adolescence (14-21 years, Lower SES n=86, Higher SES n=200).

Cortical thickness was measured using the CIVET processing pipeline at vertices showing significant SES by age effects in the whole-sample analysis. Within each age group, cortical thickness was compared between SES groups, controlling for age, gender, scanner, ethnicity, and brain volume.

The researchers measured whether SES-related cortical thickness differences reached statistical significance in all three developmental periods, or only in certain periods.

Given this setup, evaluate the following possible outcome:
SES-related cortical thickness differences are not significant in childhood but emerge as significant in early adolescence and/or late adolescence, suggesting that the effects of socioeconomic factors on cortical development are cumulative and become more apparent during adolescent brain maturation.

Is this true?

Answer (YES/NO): NO